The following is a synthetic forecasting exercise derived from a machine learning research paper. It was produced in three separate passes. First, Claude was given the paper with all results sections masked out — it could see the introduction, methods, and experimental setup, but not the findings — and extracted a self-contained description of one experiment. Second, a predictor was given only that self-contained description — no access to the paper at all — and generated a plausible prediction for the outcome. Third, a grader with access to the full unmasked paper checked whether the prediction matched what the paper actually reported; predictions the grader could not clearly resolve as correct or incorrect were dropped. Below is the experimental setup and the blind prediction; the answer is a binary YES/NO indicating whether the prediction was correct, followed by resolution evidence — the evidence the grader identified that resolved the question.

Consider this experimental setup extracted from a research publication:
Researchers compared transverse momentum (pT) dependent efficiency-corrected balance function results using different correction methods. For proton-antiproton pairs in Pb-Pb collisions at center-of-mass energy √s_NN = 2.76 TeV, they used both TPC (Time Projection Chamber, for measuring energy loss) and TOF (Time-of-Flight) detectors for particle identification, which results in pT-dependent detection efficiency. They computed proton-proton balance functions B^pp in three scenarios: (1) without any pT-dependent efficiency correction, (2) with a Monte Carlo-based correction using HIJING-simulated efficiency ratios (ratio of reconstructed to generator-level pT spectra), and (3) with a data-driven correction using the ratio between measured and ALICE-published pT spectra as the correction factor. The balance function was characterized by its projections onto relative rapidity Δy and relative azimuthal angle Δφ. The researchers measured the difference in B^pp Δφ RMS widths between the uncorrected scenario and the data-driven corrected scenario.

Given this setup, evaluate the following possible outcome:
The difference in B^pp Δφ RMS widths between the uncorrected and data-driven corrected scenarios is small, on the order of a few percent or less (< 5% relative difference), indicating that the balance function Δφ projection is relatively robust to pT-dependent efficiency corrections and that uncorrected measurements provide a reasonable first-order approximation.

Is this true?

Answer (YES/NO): YES